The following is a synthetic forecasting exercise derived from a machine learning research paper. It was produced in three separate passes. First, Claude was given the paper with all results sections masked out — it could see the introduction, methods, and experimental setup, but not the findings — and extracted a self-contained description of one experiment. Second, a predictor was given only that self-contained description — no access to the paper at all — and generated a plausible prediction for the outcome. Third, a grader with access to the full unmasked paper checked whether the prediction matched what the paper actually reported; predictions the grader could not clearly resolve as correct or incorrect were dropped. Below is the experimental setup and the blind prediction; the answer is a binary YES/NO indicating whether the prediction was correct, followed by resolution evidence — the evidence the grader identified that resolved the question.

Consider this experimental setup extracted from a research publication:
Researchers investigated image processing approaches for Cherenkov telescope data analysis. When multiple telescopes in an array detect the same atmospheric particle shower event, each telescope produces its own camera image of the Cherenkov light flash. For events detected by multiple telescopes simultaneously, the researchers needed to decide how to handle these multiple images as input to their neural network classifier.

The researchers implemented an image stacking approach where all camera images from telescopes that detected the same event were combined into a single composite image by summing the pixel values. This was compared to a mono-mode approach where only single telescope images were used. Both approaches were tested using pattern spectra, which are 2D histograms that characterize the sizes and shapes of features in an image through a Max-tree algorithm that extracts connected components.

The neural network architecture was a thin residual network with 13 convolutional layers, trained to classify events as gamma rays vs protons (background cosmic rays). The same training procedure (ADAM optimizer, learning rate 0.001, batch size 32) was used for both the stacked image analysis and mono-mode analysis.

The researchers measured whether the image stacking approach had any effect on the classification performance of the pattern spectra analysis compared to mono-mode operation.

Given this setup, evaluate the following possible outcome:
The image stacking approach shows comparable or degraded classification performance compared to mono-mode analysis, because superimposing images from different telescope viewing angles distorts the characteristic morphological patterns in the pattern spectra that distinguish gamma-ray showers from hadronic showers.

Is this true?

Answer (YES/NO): YES